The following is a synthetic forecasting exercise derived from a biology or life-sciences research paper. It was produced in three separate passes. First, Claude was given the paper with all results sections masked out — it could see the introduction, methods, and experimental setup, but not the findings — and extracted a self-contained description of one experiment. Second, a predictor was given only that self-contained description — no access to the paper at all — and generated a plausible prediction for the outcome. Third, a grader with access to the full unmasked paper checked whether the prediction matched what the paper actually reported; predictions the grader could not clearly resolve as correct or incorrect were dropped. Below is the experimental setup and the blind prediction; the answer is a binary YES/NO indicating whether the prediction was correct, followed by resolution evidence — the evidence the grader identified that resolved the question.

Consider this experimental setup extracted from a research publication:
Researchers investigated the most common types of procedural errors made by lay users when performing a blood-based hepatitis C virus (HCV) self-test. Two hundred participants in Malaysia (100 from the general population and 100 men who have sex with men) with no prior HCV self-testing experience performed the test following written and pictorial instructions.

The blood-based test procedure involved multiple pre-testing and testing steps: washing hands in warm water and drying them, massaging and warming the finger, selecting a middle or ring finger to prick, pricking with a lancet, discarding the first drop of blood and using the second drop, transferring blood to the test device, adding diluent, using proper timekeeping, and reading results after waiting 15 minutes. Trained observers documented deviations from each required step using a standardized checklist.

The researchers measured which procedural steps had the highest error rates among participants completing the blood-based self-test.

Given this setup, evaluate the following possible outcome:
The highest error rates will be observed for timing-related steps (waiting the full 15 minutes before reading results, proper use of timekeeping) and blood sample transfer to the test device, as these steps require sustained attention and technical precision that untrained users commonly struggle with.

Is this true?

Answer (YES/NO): NO